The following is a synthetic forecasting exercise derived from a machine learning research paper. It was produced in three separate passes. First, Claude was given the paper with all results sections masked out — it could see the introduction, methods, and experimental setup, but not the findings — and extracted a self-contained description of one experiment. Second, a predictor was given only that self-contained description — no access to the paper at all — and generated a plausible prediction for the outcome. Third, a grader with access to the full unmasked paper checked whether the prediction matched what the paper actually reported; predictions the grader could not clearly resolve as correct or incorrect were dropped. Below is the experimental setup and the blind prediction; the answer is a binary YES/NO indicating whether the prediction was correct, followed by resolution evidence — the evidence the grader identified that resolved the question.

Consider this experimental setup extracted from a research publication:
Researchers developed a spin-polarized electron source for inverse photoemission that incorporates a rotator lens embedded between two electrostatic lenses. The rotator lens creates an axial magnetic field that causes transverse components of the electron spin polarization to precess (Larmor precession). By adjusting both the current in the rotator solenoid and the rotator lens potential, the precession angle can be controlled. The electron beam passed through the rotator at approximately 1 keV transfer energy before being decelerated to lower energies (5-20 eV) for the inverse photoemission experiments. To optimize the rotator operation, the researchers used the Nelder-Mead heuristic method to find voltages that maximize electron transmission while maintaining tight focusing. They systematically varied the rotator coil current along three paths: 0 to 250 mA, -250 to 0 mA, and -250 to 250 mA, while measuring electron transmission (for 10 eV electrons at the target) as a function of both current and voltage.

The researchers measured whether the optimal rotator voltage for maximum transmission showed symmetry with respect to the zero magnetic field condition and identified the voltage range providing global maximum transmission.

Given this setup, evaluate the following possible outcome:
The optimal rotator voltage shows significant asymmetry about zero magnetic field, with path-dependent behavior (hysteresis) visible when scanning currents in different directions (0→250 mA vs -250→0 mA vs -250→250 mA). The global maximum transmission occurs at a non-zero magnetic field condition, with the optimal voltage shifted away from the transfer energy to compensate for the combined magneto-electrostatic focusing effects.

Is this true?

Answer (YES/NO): NO